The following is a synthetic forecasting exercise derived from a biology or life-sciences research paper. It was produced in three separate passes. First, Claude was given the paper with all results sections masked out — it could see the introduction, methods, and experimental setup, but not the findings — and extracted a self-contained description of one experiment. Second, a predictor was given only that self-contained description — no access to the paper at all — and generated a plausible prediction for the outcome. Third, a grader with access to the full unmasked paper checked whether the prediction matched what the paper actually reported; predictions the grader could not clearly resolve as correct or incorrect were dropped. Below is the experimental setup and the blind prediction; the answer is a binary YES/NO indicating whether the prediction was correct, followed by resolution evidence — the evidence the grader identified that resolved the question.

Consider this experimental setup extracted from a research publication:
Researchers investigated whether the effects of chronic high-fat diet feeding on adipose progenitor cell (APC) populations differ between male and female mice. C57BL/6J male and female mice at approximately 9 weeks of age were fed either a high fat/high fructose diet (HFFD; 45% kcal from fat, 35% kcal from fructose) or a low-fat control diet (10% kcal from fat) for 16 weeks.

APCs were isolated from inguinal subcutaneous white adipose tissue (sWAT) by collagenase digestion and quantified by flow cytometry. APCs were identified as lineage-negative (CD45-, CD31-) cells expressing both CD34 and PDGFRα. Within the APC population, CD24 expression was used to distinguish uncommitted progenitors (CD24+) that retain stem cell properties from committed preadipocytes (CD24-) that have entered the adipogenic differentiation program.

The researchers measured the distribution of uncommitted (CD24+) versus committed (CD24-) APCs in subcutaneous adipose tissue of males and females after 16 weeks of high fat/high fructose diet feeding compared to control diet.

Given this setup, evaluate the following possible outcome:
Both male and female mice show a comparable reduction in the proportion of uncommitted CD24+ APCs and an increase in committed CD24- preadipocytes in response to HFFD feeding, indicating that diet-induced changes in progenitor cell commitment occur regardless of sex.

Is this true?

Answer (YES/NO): NO